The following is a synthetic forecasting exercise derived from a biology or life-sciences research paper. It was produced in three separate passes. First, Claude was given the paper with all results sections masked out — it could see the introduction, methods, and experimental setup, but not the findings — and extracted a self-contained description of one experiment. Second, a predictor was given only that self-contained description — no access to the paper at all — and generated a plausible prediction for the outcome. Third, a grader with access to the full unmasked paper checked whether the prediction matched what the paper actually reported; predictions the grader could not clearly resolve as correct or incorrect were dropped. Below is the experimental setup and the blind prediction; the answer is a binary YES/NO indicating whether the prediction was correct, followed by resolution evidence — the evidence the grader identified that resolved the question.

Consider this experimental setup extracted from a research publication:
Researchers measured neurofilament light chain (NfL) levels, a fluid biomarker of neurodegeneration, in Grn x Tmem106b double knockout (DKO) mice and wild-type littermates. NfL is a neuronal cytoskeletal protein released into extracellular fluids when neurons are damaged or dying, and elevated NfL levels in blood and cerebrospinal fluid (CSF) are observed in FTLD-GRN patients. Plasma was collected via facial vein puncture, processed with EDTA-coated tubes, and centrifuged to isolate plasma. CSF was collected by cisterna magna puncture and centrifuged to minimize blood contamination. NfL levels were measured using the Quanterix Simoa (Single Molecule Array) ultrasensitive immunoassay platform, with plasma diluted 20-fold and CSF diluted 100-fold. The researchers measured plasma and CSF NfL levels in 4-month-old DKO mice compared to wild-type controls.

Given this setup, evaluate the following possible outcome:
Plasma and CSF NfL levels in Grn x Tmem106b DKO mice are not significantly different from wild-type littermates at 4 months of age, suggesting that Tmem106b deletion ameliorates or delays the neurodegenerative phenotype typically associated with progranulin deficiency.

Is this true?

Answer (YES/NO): NO